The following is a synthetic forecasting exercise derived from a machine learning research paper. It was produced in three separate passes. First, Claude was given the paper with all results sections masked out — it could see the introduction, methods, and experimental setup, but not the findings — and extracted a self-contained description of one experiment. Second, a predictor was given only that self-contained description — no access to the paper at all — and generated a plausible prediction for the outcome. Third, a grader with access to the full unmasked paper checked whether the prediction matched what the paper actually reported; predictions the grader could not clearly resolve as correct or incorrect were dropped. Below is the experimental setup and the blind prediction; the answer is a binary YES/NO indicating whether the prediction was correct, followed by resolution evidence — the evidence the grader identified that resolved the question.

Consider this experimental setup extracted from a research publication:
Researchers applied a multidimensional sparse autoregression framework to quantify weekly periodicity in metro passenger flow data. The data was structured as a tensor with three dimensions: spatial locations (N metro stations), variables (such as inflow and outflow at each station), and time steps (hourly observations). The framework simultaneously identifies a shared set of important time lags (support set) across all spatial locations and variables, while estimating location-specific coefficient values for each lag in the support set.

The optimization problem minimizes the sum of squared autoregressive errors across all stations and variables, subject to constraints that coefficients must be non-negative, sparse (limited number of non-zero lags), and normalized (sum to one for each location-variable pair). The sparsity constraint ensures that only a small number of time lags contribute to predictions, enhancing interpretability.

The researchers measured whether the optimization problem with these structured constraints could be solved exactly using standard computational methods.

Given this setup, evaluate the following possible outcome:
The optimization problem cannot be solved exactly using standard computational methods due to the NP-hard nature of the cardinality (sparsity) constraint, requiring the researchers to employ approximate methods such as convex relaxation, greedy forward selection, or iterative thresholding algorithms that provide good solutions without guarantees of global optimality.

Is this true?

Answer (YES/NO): NO